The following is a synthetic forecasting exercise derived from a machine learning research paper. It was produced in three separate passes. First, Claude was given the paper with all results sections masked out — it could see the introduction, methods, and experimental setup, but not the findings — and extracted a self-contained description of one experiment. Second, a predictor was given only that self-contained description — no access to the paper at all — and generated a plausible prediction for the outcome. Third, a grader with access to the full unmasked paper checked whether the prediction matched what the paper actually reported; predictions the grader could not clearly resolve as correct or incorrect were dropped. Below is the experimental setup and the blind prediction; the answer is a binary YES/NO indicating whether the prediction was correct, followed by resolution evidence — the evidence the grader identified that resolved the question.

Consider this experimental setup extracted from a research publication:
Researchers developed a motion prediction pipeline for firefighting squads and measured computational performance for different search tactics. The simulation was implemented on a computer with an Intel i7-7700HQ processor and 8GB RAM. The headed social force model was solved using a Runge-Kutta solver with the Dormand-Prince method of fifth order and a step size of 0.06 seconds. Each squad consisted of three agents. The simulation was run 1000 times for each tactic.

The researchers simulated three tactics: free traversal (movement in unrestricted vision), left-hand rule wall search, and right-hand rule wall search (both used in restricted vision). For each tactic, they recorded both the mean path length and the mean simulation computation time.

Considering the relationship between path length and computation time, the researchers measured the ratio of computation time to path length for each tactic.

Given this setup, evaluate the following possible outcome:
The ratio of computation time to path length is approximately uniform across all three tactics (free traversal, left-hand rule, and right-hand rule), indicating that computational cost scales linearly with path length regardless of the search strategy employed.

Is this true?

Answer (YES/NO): NO